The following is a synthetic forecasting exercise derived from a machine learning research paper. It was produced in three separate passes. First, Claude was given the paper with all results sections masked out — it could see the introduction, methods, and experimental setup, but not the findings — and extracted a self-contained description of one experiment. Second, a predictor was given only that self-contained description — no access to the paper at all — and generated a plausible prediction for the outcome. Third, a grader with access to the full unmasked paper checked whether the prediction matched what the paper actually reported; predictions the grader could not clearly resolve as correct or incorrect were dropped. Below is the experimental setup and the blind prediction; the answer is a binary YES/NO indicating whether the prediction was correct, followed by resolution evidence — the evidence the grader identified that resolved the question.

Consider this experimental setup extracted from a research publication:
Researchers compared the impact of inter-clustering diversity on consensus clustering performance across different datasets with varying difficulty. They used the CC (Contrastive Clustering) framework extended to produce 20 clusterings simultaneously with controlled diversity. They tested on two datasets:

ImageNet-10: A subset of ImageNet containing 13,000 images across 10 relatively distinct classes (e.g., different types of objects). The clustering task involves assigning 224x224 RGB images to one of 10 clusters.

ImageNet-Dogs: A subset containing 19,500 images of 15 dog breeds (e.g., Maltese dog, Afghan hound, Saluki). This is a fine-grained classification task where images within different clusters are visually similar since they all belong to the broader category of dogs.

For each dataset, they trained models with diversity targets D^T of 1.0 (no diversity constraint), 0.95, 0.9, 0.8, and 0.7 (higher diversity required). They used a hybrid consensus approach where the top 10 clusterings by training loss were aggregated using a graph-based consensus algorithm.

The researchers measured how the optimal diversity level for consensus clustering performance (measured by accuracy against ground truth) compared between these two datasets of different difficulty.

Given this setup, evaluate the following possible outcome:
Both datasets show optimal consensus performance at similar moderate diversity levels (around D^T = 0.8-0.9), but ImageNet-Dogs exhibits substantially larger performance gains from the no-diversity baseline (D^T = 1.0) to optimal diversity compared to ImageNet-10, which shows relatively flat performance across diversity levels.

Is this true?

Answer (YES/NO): NO